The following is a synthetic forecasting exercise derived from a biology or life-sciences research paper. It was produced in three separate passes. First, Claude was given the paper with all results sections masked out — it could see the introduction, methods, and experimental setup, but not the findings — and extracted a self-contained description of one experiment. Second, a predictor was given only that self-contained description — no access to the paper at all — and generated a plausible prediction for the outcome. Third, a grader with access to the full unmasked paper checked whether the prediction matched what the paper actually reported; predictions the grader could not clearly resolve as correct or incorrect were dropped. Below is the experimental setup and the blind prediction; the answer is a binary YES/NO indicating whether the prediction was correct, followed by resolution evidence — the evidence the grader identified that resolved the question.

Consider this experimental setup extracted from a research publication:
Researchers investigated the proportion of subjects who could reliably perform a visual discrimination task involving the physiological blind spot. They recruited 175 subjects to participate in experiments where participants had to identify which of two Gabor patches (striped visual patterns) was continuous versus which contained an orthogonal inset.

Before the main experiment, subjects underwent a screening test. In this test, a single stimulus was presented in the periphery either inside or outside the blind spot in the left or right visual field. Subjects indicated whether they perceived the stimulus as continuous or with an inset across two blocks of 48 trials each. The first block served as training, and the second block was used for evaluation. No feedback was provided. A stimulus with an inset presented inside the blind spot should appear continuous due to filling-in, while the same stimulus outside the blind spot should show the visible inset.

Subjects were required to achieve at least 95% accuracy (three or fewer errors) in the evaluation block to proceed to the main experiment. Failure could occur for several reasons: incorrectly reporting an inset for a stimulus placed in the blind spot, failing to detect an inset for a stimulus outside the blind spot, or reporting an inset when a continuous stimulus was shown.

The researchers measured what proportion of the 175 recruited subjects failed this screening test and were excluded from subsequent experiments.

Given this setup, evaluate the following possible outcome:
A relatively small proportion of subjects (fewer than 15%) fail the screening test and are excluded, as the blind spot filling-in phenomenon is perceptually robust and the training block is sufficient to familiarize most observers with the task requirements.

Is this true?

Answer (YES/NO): NO